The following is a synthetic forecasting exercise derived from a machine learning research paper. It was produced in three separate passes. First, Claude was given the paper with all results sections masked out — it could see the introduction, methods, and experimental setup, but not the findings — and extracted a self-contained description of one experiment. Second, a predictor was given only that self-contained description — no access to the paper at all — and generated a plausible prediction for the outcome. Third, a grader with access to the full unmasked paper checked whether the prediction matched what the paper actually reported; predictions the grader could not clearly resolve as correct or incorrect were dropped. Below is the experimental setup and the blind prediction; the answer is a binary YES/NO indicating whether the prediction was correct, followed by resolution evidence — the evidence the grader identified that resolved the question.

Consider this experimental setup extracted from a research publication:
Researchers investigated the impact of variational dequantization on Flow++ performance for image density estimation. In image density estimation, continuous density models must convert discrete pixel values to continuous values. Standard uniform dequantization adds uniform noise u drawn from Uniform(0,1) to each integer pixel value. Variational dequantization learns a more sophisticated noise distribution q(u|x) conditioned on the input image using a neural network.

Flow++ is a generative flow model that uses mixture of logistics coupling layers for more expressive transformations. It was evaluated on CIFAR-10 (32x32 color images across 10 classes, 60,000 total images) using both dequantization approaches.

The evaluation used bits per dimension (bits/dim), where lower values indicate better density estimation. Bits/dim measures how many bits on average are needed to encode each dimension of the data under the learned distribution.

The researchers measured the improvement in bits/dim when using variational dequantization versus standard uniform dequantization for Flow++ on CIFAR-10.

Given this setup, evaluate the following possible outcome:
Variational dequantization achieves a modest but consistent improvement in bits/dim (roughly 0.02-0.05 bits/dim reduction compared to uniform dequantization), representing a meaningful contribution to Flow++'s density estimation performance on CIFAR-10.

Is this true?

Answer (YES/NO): NO